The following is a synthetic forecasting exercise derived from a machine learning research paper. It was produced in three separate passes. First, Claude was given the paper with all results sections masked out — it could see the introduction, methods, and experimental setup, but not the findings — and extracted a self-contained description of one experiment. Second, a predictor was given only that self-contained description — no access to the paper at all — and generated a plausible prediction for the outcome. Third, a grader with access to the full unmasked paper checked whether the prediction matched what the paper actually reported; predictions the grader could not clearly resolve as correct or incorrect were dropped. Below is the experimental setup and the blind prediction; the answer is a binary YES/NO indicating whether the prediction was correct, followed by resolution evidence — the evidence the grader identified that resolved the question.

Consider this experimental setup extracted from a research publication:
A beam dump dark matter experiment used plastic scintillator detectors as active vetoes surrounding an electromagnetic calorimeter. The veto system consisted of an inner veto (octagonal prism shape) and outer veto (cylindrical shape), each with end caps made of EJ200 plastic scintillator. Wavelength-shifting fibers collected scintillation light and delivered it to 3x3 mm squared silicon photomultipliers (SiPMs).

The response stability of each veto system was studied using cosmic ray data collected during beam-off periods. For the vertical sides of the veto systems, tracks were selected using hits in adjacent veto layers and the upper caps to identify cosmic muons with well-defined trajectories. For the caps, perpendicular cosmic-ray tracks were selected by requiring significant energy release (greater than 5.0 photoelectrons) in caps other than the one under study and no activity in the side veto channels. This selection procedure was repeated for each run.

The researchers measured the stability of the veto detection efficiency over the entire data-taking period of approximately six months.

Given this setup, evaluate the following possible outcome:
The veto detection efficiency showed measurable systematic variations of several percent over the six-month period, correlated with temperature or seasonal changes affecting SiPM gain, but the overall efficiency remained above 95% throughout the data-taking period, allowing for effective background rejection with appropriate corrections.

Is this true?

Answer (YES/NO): NO